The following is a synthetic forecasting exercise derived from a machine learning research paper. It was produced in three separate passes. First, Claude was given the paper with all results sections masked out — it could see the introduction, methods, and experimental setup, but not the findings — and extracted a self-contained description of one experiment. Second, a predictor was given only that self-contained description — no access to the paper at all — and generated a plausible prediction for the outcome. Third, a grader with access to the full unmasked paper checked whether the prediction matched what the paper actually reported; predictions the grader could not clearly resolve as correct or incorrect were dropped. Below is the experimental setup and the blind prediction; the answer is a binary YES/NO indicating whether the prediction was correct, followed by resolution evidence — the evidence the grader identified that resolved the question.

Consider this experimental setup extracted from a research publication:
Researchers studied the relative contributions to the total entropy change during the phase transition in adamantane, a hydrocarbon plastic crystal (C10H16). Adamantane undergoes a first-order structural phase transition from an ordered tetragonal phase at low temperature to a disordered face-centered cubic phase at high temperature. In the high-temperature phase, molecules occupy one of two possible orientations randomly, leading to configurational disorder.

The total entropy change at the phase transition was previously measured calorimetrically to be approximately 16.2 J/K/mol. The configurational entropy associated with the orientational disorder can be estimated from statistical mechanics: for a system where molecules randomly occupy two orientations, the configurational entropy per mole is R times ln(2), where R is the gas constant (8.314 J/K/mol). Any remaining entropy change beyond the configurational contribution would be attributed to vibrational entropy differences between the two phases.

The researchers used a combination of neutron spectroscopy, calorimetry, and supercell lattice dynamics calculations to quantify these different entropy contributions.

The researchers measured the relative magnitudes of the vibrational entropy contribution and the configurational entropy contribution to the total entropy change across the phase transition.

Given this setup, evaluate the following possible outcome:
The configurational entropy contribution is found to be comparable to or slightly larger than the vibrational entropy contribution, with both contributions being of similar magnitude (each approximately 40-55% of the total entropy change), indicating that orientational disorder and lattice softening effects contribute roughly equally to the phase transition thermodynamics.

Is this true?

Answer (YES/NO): NO